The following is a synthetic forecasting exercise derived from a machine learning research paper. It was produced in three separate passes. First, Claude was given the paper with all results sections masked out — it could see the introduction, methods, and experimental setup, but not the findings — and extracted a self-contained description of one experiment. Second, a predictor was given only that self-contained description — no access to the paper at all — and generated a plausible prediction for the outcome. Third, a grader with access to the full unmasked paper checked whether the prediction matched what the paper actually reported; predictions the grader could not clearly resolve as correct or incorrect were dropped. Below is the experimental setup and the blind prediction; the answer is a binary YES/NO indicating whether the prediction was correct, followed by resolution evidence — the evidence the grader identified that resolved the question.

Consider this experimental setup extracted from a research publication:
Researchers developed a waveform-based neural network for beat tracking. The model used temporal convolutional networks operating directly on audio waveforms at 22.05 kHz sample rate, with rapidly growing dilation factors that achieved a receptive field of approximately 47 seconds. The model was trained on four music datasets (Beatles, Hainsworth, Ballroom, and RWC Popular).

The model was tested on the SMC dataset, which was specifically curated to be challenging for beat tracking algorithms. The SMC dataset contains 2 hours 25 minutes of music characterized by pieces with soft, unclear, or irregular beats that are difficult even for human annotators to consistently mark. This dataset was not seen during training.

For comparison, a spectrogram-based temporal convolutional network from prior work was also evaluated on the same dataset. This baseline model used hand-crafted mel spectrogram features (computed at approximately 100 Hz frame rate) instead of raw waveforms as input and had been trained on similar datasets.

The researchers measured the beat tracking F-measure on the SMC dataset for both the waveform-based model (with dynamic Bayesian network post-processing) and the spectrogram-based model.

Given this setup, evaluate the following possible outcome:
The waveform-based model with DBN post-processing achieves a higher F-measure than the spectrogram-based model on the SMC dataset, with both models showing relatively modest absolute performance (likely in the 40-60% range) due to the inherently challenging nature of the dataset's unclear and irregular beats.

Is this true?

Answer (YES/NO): NO